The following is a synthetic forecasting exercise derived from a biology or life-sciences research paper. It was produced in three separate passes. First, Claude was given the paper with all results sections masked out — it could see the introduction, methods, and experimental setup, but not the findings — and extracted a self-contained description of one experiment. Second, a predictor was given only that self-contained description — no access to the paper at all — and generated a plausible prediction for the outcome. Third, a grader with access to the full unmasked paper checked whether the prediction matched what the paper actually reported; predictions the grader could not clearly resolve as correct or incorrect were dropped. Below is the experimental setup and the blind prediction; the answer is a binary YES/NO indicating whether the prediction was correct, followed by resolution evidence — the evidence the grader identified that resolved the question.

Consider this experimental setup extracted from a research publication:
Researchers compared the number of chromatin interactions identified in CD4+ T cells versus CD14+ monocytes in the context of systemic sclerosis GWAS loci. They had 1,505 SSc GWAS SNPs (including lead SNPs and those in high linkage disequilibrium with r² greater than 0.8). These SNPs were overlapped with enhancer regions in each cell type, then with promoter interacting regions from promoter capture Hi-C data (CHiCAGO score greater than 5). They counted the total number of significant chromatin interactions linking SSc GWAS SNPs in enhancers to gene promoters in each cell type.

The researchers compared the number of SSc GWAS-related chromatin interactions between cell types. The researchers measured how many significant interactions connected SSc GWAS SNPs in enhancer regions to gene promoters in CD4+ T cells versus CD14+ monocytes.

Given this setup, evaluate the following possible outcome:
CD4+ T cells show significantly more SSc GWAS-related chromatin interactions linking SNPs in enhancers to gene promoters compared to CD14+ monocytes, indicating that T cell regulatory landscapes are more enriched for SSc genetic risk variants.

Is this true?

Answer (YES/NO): YES